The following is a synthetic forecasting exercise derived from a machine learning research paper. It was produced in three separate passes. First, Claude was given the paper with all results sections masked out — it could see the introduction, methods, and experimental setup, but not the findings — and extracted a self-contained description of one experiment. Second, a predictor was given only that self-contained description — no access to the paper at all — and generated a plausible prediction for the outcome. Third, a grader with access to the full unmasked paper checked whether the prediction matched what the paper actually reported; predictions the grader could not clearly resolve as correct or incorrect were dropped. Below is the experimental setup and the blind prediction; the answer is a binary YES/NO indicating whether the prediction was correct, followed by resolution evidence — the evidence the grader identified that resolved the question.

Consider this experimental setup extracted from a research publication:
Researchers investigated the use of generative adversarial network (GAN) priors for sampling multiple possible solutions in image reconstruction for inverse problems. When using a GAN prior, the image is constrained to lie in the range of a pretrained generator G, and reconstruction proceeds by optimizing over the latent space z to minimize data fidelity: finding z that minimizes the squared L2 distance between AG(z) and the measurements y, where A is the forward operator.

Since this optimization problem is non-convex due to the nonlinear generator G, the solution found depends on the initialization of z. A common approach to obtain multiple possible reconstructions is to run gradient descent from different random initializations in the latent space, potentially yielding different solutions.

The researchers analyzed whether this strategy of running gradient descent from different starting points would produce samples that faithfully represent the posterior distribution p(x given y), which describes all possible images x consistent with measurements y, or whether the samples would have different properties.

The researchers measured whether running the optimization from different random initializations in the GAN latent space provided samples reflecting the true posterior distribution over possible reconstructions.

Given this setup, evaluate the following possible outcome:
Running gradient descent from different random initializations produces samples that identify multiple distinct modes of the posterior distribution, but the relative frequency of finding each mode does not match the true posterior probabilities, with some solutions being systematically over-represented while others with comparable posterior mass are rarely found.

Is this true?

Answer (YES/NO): YES